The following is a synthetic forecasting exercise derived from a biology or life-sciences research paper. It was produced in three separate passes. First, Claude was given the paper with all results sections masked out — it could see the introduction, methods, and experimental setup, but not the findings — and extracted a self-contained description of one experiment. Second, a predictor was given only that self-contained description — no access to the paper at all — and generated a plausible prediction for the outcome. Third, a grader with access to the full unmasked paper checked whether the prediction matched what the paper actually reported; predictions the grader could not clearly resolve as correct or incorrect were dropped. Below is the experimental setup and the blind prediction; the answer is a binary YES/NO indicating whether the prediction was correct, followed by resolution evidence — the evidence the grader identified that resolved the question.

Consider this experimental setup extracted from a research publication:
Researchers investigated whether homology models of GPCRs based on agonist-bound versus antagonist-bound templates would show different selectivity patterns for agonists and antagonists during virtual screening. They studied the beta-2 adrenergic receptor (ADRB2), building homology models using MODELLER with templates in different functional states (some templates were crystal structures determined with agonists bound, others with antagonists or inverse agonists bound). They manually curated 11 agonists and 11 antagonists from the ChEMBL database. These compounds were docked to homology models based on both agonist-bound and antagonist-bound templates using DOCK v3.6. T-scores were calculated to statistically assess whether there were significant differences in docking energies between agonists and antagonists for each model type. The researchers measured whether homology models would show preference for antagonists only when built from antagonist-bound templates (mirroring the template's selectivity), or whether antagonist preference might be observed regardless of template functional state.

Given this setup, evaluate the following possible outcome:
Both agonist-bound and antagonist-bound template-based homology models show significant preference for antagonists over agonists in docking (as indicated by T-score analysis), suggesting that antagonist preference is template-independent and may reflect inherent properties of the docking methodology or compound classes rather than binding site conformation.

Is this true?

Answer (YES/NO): YES